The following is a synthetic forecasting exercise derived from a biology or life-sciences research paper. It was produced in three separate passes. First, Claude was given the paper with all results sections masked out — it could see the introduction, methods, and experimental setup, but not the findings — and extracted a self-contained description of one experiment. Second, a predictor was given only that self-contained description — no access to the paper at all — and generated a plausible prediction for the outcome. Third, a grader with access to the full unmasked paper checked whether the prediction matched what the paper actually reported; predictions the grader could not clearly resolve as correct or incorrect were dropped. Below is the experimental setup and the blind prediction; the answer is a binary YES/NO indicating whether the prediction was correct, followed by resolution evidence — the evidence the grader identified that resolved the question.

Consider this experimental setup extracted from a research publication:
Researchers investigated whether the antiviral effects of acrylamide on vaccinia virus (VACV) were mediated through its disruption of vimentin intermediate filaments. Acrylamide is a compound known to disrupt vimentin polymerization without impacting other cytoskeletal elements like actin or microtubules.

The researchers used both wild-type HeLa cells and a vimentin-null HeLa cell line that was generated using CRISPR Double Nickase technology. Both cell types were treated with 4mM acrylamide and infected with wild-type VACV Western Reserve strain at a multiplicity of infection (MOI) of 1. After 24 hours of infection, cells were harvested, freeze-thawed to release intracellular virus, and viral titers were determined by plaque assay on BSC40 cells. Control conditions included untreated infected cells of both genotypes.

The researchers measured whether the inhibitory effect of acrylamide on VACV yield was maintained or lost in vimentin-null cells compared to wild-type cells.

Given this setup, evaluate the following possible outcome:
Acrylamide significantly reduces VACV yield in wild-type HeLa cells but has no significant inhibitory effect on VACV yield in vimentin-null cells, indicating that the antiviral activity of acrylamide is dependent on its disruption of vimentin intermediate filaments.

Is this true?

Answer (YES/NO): NO